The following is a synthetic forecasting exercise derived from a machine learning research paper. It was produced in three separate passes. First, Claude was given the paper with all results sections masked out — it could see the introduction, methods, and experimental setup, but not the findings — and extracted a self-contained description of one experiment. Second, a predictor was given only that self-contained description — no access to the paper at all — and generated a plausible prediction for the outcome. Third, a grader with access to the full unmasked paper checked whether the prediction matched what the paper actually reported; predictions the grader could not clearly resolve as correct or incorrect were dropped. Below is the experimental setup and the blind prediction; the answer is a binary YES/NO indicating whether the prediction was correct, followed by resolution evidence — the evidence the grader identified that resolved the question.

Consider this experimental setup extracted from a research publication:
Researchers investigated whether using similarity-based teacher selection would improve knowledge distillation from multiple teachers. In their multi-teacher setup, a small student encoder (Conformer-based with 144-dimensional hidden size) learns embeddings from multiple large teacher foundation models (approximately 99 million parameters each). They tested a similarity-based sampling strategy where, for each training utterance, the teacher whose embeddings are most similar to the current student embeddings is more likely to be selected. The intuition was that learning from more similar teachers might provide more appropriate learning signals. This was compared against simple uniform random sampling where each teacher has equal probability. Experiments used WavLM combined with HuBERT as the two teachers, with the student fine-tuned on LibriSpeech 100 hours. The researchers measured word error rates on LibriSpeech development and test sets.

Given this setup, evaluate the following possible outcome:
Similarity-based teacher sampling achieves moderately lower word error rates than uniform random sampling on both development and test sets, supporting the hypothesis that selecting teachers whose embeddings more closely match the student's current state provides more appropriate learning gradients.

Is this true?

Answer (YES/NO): NO